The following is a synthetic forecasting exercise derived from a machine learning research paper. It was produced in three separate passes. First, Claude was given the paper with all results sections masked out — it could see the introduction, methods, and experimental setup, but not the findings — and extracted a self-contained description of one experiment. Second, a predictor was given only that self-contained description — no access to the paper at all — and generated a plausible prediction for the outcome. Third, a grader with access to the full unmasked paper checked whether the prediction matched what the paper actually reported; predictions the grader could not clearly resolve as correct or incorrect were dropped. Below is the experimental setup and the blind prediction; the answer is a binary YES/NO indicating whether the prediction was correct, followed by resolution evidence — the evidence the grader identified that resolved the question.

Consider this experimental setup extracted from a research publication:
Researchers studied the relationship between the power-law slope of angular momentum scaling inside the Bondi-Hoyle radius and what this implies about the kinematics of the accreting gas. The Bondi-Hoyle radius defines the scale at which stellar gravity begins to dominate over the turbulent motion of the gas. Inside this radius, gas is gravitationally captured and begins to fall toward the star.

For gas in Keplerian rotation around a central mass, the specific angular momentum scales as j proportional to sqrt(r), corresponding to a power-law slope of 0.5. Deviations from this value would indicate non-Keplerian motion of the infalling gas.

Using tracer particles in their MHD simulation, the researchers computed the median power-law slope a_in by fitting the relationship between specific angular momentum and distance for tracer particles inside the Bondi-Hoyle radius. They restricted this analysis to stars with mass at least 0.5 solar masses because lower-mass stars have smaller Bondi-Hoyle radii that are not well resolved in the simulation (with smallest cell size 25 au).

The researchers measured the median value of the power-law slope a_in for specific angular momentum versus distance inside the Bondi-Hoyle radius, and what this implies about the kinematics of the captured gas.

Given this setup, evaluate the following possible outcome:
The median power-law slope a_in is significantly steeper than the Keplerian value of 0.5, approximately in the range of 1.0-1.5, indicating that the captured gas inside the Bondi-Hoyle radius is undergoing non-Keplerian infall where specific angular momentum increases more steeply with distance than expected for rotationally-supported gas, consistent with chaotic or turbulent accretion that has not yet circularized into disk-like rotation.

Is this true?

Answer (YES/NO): NO